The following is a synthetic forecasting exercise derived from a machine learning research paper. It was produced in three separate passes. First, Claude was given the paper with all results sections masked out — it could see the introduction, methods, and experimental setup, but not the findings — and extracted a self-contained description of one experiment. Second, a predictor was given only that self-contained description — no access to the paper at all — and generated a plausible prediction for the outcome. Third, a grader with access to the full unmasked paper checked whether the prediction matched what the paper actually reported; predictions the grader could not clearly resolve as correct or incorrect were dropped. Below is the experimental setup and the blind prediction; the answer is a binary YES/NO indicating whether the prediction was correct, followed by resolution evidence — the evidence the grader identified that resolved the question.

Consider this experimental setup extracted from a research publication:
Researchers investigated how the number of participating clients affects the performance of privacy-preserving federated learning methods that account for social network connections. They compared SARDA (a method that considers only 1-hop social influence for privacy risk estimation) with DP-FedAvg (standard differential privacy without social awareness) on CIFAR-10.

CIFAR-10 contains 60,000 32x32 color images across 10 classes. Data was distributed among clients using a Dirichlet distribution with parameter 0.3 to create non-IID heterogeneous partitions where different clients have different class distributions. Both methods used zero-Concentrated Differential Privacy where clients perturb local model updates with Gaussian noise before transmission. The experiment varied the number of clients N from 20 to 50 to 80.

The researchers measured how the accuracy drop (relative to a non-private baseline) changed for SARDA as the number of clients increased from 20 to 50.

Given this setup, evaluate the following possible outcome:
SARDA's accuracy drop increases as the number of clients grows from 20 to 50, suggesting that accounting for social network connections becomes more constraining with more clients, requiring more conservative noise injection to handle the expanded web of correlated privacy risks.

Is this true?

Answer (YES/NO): YES